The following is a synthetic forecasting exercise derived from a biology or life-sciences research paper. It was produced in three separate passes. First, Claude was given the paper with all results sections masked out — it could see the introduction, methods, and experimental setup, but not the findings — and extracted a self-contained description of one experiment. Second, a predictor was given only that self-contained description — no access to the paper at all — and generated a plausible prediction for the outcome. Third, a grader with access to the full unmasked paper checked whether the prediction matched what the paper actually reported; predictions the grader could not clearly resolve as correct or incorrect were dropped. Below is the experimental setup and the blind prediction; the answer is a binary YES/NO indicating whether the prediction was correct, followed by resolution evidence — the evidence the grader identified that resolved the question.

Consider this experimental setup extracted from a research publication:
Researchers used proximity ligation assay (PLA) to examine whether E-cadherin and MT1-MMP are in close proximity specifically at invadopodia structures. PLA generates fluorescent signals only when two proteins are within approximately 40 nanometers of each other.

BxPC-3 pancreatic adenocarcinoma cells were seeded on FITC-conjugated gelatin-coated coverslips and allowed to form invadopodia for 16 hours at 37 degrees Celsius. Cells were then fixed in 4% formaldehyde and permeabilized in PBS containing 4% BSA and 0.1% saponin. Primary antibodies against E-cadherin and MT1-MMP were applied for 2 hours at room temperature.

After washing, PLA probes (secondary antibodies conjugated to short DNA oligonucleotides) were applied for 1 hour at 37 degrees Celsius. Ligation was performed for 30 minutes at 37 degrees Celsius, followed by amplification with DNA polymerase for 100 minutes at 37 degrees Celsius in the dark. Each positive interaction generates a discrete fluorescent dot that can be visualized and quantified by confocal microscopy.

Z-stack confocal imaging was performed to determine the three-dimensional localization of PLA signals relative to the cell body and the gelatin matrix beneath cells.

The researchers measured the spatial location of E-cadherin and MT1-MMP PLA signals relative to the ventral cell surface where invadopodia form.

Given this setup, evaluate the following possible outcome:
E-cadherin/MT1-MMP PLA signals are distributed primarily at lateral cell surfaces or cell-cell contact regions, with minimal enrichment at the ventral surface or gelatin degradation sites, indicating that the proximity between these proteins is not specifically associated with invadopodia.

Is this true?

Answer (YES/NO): NO